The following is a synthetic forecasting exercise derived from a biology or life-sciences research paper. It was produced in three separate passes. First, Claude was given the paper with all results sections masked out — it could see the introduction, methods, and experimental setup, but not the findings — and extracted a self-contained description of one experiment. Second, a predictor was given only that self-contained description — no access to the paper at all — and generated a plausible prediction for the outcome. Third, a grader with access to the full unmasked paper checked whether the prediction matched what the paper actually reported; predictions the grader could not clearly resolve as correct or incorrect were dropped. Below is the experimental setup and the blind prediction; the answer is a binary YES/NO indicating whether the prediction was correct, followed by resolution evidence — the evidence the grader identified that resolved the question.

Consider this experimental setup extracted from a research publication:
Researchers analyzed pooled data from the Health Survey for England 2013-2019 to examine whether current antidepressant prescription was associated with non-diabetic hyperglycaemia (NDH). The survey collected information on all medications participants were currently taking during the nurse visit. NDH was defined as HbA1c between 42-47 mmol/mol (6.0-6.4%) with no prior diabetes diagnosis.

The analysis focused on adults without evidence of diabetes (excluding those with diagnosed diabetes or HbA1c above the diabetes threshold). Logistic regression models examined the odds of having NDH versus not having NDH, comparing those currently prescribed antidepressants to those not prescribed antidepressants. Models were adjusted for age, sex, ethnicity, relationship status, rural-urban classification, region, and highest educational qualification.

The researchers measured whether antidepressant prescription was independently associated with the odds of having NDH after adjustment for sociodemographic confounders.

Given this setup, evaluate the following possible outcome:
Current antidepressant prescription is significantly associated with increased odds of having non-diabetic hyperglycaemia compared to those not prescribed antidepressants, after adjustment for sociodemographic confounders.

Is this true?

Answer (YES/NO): YES